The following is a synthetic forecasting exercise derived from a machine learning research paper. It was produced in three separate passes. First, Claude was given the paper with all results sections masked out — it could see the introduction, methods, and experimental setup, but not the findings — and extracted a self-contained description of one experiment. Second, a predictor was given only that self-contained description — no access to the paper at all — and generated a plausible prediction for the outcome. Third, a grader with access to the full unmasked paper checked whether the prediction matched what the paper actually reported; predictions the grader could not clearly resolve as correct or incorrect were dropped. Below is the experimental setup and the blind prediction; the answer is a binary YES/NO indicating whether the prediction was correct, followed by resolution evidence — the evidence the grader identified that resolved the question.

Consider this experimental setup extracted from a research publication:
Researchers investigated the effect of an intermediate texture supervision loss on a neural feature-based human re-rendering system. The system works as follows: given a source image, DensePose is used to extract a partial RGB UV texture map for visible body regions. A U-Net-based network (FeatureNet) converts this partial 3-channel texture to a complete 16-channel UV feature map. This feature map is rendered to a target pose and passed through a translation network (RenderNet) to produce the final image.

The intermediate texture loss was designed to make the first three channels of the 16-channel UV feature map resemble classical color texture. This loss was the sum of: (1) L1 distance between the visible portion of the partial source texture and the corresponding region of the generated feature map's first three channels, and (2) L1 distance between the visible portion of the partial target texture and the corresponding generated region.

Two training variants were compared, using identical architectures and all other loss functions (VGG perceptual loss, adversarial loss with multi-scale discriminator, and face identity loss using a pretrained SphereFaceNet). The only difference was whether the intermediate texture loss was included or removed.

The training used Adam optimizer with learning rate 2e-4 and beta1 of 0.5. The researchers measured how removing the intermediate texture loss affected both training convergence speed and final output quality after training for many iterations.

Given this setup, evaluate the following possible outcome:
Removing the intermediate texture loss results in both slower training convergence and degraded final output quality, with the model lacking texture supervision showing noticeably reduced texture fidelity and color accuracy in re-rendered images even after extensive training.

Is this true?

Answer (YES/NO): NO